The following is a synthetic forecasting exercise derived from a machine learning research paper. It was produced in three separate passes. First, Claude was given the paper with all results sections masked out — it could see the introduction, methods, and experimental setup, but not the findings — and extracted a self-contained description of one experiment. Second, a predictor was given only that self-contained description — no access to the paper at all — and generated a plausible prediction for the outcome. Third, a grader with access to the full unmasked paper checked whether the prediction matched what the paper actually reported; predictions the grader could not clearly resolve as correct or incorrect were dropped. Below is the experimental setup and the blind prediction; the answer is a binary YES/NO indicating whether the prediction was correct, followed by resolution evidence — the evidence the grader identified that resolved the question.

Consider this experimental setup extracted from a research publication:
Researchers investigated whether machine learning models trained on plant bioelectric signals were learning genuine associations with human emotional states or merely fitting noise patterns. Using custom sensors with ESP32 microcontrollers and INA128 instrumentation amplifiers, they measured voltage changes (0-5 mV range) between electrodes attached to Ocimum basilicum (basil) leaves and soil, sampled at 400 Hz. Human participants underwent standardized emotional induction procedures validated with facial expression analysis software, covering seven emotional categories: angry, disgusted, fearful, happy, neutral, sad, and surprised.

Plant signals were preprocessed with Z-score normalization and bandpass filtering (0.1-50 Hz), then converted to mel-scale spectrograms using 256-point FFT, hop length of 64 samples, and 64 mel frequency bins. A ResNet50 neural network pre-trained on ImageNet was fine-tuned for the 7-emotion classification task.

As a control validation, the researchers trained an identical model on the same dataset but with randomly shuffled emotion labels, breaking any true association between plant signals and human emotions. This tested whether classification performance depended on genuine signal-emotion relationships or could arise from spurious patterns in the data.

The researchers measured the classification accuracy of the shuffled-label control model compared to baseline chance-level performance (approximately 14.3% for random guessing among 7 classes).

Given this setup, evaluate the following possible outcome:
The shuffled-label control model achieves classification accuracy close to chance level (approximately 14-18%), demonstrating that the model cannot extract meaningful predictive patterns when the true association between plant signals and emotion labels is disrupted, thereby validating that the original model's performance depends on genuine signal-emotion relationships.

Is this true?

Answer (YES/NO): NO